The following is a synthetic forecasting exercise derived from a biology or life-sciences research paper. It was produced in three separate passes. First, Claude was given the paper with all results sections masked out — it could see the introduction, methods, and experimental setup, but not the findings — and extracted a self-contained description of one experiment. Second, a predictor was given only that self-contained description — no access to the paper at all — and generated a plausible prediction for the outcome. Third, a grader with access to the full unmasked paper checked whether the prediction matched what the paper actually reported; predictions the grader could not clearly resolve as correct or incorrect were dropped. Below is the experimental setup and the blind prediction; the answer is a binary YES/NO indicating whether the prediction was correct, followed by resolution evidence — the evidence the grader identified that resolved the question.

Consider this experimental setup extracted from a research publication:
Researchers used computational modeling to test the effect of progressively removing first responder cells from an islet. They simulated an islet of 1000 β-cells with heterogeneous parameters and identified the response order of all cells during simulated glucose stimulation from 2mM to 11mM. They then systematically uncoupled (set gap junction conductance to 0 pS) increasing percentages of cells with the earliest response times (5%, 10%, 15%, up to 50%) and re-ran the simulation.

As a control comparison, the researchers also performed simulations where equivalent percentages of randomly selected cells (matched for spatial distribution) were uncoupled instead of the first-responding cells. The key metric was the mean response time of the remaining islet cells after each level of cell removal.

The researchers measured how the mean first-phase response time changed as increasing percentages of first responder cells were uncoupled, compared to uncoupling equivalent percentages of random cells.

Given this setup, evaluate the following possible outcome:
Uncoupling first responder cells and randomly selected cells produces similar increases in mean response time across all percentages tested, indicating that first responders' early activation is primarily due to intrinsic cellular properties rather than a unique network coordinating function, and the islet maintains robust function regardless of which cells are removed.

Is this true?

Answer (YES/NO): NO